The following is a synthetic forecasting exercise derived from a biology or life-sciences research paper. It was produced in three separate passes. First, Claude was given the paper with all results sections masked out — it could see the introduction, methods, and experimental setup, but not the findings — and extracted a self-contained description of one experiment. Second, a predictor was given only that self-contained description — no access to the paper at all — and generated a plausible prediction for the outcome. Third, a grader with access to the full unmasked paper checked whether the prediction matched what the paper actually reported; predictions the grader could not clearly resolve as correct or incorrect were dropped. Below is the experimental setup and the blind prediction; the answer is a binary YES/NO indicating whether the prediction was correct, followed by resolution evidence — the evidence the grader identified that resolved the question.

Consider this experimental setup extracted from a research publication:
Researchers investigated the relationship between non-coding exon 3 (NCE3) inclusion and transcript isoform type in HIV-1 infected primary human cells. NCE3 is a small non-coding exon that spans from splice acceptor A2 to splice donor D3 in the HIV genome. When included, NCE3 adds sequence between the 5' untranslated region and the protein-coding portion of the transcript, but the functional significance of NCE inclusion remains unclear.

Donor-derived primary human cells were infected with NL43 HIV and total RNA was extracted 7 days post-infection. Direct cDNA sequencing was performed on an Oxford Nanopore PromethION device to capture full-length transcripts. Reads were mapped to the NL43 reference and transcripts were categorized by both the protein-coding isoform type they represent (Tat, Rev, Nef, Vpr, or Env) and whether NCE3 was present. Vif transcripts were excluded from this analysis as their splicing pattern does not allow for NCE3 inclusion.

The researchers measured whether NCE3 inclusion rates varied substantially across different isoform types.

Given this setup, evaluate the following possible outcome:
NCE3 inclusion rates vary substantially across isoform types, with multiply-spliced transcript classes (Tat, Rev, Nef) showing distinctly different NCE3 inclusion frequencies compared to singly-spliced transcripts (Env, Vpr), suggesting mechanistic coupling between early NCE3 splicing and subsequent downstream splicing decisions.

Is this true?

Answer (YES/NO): YES